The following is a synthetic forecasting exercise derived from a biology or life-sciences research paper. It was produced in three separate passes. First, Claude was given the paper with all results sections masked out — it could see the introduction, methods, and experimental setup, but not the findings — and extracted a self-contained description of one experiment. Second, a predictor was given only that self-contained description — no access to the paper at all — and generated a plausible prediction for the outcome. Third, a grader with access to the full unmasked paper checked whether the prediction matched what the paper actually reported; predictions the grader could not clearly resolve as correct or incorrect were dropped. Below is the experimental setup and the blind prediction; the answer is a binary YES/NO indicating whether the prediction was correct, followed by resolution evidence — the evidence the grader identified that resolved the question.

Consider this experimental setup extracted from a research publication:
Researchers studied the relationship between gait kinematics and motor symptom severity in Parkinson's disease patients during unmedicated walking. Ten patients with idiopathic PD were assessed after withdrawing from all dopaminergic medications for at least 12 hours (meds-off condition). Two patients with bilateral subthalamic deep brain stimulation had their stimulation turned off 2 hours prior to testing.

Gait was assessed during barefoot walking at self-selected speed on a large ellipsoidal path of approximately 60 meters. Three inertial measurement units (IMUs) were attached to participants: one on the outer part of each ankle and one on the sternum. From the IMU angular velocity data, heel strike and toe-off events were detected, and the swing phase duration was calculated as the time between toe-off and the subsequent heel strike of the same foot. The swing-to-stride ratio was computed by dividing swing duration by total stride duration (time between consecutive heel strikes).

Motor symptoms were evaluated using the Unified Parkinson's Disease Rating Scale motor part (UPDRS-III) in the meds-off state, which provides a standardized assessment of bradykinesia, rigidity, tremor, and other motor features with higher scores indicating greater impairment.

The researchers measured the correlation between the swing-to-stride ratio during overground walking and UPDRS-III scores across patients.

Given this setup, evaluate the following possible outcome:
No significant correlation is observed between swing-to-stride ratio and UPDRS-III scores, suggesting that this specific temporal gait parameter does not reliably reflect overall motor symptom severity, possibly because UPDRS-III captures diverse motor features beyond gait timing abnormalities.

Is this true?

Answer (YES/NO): YES